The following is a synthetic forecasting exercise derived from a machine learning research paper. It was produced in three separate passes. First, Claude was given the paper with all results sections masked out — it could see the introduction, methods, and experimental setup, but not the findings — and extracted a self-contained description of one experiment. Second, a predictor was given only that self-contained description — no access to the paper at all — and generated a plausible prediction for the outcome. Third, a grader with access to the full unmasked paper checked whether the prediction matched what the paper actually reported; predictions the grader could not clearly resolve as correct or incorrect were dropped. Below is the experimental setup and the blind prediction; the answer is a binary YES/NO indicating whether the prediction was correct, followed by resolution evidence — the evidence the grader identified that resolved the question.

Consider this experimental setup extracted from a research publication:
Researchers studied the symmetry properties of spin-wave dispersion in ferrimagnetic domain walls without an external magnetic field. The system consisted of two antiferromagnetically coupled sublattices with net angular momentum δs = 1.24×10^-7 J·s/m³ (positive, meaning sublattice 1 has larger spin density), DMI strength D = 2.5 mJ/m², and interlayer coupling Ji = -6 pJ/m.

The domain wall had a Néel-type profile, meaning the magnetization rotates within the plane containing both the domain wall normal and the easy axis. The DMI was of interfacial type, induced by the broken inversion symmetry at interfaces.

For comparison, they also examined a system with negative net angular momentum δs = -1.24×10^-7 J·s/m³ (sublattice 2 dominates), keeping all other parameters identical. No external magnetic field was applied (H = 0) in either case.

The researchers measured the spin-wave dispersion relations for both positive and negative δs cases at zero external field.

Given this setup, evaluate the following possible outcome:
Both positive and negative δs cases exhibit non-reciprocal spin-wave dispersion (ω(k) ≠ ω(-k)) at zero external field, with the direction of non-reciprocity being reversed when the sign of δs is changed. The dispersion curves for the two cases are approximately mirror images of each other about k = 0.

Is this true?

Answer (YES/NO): YES